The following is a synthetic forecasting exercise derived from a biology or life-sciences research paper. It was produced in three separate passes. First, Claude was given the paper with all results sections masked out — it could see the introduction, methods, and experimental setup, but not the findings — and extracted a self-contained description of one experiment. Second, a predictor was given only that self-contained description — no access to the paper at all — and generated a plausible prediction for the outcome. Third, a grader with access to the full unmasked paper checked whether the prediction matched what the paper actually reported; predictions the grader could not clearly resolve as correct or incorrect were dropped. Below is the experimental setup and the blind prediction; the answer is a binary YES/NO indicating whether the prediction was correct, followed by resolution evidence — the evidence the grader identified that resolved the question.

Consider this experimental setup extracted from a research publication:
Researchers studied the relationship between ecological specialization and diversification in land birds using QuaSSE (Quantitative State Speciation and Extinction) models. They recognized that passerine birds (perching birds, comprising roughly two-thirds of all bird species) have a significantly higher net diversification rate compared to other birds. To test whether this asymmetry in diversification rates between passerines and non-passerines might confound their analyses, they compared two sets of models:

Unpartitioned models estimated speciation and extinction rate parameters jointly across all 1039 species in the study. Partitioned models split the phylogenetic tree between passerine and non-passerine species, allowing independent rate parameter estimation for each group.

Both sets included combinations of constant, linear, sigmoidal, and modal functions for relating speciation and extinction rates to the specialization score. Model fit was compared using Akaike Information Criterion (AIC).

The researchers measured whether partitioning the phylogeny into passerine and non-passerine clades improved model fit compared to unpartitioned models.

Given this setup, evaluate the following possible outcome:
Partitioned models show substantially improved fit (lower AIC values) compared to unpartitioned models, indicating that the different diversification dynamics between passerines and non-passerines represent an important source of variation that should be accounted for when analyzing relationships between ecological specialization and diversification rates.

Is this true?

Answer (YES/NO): NO